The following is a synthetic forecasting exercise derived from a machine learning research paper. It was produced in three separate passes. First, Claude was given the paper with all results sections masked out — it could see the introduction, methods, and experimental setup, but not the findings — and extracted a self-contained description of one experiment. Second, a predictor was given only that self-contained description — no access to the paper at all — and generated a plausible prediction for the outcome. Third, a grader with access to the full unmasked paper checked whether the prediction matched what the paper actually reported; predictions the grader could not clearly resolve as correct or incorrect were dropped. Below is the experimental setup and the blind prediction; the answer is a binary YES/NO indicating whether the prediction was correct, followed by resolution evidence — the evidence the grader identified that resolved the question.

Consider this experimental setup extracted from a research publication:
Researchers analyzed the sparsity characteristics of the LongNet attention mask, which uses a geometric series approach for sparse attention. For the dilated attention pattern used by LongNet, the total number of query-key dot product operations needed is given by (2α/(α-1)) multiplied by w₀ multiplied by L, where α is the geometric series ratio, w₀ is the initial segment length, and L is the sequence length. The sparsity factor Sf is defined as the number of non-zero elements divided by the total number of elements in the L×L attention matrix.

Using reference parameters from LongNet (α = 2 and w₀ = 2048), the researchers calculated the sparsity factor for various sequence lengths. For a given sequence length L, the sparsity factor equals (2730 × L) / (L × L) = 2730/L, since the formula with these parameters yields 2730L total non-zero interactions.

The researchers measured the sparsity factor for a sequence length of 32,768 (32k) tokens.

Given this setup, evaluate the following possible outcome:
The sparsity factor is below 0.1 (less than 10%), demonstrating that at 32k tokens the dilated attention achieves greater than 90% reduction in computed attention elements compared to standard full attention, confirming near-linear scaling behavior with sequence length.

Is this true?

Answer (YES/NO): YES